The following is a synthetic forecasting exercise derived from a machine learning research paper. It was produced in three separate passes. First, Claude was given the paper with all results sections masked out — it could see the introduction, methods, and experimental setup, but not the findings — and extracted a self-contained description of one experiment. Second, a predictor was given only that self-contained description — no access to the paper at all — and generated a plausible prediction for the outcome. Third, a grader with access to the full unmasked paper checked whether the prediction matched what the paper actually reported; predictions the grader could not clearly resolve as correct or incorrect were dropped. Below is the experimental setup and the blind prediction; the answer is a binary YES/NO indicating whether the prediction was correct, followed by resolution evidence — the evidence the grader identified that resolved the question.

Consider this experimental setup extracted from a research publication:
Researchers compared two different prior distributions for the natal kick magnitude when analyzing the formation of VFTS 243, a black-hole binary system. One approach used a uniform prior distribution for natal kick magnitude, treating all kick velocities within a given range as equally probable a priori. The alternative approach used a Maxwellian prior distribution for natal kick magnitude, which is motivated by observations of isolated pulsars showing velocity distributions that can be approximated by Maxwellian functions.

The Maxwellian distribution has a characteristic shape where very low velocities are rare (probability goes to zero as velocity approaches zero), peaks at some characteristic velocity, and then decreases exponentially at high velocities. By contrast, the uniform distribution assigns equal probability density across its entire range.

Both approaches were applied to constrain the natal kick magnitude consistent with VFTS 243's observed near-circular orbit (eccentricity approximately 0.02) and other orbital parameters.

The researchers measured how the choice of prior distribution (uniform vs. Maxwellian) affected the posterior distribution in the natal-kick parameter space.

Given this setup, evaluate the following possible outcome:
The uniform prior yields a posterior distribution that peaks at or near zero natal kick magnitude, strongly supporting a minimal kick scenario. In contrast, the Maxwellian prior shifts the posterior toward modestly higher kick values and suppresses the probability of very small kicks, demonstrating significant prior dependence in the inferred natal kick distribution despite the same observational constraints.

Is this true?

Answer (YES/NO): NO